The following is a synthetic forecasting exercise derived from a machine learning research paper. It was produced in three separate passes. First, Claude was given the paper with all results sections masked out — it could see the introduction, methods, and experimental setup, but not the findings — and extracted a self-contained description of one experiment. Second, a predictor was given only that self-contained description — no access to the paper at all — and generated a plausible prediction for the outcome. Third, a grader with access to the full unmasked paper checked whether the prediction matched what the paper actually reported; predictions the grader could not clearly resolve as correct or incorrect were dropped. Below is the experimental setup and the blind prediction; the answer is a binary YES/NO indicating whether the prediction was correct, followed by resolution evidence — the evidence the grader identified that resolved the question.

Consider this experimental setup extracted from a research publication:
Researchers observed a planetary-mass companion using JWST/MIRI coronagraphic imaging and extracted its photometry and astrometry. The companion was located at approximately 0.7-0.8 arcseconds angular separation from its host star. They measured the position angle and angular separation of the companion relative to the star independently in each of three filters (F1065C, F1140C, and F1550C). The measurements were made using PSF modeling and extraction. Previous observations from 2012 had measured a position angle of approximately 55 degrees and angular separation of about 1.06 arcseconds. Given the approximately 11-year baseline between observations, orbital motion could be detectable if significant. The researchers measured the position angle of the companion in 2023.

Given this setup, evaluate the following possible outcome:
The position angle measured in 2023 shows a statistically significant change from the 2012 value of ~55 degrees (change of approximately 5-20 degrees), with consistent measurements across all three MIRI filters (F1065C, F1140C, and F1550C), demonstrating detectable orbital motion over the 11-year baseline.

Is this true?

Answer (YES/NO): YES